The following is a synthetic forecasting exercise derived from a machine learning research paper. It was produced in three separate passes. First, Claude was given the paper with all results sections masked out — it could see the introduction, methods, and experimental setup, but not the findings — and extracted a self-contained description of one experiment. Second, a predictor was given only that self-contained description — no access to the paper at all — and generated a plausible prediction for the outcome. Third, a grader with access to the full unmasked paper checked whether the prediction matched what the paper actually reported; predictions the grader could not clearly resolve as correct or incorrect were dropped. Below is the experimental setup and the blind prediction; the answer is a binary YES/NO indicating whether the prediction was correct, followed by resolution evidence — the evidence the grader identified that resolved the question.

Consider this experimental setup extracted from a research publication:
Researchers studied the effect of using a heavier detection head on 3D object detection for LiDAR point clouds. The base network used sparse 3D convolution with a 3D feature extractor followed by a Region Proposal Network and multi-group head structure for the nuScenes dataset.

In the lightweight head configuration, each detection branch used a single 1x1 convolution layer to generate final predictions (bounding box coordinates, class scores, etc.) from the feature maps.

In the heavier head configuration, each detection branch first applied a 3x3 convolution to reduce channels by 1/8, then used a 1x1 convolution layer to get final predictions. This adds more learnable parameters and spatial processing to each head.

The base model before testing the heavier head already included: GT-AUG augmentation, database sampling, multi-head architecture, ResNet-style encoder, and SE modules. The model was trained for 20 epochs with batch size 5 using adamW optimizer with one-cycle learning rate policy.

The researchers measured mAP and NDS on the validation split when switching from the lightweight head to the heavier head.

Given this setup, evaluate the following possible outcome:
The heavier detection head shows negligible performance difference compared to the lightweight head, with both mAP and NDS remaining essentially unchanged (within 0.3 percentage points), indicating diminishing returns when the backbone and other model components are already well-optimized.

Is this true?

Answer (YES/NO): NO